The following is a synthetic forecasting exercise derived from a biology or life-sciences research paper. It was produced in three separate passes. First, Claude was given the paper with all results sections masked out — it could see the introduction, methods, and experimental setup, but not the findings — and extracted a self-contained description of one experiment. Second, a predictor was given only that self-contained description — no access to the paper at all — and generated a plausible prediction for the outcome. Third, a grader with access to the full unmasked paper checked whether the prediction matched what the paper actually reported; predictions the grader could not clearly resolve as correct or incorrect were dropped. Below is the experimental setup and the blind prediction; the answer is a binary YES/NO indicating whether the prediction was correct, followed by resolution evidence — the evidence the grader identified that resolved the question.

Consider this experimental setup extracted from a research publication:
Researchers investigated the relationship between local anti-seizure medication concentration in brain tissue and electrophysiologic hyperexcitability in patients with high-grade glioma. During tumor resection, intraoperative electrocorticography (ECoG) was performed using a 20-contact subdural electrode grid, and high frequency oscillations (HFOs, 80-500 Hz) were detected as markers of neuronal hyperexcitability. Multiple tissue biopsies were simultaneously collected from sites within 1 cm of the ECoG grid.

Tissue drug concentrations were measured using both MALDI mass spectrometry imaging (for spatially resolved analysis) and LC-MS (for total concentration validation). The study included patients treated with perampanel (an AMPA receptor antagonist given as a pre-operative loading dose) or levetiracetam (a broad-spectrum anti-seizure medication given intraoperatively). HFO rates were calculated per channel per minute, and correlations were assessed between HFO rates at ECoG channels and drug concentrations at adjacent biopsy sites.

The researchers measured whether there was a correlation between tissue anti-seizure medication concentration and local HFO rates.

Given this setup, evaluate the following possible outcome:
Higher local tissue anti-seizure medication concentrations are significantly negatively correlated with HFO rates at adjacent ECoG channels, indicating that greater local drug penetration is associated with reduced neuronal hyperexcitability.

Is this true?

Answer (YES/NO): NO